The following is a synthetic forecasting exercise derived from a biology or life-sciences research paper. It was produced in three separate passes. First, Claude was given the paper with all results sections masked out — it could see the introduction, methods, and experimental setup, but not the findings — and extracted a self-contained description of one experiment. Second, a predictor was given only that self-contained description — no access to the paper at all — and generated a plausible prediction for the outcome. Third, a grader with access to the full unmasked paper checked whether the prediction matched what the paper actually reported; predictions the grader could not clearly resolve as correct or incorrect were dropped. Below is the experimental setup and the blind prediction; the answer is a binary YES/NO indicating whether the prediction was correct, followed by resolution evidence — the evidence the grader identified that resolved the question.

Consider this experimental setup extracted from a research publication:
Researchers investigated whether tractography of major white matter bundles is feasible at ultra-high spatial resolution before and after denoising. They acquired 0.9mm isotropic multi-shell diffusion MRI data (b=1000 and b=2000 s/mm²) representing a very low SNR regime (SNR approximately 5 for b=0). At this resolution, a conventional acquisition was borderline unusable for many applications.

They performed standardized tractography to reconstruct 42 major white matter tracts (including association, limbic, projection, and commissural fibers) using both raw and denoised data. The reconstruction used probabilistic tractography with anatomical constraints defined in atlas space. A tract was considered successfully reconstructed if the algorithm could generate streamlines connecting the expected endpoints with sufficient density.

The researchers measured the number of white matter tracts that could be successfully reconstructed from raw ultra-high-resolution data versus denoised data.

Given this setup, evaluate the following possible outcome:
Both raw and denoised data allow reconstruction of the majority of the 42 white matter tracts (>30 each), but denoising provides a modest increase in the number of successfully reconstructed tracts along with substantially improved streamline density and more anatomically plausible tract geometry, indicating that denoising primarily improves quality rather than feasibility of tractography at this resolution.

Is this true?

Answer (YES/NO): NO